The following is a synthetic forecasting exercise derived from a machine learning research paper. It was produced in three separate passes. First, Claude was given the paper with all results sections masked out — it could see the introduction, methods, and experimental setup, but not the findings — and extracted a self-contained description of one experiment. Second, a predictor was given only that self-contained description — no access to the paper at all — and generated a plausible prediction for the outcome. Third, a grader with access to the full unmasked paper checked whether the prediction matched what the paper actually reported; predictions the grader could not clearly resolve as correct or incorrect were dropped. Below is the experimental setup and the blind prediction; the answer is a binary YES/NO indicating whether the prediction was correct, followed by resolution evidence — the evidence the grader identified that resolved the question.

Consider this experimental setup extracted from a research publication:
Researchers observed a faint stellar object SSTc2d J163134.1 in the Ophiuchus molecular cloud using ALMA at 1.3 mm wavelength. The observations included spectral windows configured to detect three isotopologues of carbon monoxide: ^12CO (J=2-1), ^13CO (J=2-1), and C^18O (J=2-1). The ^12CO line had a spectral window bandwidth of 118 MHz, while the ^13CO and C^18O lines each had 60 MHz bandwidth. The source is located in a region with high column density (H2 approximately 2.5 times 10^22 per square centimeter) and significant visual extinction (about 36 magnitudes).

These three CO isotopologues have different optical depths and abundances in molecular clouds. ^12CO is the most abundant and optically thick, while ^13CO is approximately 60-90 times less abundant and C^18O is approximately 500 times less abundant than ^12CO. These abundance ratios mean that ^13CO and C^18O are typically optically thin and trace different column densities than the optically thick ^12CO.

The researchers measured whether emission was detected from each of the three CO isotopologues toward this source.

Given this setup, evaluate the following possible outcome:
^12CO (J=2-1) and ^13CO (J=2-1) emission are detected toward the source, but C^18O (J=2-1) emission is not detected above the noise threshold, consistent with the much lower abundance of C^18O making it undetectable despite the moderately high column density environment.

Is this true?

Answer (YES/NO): NO